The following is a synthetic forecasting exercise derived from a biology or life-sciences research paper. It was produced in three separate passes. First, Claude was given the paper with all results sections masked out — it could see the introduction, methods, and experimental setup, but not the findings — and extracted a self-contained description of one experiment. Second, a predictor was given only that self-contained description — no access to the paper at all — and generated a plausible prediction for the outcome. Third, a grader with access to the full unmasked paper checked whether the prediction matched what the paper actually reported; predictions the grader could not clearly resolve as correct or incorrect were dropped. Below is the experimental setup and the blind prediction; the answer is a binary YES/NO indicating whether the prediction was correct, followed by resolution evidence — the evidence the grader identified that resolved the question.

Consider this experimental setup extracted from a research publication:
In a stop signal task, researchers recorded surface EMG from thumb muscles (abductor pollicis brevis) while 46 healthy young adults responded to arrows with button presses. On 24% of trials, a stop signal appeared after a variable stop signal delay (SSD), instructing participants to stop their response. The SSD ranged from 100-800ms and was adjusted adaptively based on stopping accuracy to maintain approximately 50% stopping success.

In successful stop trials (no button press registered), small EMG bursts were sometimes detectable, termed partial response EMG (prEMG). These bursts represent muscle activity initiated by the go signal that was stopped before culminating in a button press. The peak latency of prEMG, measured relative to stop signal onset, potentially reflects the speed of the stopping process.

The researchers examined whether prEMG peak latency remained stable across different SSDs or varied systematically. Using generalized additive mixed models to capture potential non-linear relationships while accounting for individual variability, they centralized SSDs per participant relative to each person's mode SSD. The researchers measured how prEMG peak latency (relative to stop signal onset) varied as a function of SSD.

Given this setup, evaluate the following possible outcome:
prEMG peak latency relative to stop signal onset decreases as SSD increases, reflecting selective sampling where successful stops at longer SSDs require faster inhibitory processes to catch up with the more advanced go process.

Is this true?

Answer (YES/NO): YES